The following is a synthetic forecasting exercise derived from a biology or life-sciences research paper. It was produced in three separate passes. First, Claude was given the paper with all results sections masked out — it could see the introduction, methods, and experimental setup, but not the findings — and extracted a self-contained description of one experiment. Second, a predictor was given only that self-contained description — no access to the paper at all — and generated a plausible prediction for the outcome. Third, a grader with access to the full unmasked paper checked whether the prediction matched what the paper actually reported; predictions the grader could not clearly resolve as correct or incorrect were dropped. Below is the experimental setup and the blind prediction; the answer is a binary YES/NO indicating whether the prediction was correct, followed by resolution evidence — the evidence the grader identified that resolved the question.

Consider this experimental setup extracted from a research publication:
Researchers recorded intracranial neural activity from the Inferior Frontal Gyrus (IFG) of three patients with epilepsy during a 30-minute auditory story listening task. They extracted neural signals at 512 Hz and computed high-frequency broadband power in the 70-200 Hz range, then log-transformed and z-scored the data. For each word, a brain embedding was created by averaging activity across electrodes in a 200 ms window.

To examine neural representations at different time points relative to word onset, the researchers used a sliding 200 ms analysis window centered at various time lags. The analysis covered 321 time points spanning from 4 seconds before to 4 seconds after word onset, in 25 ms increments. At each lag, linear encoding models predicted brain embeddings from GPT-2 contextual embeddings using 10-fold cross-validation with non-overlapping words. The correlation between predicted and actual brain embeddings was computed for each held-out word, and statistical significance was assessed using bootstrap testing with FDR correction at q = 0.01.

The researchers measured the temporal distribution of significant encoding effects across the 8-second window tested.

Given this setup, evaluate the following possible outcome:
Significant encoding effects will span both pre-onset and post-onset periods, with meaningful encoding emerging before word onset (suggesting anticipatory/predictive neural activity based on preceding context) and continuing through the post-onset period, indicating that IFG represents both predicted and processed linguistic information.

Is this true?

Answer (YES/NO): YES